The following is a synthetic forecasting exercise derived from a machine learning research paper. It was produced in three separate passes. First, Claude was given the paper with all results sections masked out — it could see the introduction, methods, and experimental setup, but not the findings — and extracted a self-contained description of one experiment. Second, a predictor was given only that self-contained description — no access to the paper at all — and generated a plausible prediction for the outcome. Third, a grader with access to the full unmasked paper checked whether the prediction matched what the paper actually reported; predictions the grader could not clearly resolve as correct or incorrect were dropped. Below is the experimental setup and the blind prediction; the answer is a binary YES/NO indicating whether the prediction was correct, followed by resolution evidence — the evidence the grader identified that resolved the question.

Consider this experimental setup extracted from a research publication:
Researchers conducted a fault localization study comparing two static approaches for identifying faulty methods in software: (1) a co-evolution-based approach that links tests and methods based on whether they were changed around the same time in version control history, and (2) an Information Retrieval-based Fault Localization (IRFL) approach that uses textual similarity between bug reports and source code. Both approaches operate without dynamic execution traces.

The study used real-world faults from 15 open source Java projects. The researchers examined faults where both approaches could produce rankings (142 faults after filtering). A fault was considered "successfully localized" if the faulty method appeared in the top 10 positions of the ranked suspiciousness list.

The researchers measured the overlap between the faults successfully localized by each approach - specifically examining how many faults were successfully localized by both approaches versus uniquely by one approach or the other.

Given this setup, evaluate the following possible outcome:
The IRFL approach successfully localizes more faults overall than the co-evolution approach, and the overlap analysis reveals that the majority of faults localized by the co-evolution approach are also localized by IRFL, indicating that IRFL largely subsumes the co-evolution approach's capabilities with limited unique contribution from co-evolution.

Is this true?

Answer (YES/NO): NO